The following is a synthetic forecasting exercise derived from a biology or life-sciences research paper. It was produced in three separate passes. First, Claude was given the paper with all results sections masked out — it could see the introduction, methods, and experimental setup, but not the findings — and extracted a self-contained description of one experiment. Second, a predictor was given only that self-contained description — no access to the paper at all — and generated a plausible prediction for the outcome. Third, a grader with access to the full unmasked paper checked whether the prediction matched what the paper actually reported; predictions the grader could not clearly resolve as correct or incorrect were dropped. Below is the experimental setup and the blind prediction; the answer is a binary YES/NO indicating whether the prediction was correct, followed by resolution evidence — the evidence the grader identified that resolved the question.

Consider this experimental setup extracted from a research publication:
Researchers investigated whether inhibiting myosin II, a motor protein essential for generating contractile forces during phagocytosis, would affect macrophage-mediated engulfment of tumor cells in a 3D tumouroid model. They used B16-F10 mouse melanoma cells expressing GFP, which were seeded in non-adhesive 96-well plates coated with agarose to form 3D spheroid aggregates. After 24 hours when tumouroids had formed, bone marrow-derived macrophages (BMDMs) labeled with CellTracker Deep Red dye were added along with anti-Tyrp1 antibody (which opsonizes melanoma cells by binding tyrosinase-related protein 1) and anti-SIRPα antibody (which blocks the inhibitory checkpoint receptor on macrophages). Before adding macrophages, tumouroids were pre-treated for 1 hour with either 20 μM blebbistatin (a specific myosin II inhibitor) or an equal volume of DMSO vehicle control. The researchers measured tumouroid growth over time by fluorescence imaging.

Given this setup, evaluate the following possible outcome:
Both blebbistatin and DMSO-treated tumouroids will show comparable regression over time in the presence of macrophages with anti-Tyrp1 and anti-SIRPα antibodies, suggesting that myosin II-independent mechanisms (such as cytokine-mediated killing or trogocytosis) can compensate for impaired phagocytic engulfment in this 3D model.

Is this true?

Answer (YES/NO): NO